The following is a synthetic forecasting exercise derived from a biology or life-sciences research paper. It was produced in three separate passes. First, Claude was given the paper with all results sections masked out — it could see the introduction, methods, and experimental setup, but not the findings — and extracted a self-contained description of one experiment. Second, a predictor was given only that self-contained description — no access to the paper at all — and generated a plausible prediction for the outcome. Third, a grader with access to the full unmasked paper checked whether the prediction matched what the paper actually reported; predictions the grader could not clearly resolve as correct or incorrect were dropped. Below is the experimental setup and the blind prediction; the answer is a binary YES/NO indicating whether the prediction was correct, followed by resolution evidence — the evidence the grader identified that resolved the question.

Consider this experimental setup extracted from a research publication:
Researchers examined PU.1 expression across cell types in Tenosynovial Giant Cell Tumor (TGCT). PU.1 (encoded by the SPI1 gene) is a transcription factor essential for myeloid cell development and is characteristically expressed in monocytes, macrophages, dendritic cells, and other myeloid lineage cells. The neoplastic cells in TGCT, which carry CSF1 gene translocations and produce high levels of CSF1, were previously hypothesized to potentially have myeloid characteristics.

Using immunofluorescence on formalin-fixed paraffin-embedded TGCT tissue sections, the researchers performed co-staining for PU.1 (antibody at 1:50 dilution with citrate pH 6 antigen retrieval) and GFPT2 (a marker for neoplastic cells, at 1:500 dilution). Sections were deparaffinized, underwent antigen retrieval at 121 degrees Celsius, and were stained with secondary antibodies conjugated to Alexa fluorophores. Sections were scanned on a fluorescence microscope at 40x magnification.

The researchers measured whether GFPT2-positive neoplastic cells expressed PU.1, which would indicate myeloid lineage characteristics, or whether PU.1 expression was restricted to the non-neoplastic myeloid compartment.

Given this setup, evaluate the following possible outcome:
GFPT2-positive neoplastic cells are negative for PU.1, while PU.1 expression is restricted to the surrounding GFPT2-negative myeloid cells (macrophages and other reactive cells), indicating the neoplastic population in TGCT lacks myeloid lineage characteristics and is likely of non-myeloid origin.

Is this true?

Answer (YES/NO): YES